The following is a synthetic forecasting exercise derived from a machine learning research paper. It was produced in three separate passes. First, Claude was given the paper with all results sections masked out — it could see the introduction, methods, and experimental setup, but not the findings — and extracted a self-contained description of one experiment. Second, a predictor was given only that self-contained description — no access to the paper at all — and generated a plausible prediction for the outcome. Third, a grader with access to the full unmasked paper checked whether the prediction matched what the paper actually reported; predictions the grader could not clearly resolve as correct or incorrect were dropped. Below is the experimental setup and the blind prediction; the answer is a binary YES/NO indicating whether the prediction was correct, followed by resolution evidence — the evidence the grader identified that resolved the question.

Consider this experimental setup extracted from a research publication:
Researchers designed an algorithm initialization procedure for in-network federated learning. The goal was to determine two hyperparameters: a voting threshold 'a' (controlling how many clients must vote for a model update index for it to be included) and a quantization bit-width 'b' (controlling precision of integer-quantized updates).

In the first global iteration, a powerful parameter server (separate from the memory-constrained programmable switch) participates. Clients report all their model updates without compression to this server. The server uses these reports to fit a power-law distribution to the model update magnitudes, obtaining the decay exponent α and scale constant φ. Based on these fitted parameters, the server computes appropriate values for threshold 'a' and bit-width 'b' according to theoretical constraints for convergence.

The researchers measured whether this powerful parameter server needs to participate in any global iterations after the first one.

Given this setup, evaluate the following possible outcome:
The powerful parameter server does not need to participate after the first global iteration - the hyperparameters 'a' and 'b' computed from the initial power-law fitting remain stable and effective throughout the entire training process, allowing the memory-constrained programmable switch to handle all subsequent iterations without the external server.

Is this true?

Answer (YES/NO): YES